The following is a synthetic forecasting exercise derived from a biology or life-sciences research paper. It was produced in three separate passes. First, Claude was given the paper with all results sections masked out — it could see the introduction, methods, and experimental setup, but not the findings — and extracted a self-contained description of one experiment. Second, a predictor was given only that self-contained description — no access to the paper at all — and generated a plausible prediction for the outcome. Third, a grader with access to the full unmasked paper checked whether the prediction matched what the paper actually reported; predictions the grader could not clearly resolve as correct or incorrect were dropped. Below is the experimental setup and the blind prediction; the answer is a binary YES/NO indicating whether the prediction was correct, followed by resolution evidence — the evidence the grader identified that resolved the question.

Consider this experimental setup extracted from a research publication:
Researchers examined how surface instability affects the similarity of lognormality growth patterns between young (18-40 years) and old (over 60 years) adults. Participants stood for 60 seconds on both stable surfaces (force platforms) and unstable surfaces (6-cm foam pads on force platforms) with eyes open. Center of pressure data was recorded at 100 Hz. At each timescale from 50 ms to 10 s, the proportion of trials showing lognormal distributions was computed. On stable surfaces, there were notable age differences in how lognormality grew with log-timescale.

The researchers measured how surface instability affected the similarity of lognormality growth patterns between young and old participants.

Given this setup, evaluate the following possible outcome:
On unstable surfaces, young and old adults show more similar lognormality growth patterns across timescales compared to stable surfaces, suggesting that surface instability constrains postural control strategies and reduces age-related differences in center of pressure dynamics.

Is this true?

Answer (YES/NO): YES